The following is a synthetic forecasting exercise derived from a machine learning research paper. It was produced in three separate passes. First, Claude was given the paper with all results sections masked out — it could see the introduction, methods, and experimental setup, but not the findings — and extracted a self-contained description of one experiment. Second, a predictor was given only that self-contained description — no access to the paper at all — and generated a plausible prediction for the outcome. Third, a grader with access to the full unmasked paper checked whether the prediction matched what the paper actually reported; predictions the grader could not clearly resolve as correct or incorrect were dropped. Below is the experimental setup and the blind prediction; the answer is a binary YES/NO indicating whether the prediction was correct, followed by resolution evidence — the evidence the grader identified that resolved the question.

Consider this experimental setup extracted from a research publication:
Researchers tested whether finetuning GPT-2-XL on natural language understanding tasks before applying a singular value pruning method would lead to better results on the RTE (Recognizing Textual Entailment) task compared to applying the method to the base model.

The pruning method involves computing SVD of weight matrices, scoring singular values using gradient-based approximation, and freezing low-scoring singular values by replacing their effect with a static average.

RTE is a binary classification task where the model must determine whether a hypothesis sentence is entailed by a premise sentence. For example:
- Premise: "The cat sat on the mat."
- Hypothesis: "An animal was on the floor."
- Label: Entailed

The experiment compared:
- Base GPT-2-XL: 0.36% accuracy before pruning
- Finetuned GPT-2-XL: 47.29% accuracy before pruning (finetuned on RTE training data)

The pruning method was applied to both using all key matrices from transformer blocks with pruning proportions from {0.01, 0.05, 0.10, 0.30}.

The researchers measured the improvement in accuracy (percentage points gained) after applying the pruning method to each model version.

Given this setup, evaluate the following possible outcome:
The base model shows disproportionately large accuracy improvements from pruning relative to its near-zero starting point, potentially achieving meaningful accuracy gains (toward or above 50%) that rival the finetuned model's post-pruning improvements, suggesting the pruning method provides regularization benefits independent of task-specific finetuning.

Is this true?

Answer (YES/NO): NO